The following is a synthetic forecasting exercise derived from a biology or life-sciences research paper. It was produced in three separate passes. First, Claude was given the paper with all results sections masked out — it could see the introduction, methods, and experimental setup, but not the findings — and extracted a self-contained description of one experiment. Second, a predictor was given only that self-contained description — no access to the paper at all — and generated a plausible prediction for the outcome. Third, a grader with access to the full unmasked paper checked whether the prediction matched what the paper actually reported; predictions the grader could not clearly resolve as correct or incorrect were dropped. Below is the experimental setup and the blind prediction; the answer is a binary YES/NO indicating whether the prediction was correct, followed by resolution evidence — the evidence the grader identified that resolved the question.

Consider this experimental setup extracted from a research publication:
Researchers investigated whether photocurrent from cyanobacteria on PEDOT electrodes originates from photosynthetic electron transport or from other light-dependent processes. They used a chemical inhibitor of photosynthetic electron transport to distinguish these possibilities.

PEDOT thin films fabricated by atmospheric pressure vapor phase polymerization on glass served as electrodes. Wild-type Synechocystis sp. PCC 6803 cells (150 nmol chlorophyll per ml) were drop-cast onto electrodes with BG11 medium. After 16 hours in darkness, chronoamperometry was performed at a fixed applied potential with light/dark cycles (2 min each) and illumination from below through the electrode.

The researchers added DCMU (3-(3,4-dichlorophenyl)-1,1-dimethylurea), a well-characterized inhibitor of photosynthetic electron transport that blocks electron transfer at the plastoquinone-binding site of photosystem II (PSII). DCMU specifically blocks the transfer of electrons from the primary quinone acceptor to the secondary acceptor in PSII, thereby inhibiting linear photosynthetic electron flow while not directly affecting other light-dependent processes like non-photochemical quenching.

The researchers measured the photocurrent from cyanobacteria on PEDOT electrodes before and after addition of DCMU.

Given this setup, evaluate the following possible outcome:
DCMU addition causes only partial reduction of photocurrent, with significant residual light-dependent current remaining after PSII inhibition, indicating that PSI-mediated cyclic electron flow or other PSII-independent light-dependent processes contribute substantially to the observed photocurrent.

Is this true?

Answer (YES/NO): NO